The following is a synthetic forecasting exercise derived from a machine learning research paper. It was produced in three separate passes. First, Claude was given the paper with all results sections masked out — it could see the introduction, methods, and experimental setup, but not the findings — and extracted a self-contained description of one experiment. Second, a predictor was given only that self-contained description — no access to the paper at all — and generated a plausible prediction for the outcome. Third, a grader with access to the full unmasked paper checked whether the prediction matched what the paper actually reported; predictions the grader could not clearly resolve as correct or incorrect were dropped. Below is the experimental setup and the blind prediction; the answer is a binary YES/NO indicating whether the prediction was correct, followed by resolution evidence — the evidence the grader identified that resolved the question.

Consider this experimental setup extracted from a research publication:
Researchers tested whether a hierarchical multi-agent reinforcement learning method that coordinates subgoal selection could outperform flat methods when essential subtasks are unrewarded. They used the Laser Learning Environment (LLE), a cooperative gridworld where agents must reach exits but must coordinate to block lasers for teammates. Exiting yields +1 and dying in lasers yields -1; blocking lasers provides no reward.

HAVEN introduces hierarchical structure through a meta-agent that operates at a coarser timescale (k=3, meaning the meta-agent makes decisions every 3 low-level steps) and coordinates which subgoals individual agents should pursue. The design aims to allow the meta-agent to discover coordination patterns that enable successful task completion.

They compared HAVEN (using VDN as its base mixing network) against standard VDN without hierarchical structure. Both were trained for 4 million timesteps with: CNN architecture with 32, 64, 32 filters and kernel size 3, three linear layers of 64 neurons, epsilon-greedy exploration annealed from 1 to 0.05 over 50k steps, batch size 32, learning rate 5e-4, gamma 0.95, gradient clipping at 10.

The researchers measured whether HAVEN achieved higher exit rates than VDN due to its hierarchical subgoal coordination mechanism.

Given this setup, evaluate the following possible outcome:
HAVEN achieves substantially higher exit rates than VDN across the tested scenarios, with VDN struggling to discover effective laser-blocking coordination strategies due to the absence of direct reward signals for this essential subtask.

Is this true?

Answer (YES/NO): NO